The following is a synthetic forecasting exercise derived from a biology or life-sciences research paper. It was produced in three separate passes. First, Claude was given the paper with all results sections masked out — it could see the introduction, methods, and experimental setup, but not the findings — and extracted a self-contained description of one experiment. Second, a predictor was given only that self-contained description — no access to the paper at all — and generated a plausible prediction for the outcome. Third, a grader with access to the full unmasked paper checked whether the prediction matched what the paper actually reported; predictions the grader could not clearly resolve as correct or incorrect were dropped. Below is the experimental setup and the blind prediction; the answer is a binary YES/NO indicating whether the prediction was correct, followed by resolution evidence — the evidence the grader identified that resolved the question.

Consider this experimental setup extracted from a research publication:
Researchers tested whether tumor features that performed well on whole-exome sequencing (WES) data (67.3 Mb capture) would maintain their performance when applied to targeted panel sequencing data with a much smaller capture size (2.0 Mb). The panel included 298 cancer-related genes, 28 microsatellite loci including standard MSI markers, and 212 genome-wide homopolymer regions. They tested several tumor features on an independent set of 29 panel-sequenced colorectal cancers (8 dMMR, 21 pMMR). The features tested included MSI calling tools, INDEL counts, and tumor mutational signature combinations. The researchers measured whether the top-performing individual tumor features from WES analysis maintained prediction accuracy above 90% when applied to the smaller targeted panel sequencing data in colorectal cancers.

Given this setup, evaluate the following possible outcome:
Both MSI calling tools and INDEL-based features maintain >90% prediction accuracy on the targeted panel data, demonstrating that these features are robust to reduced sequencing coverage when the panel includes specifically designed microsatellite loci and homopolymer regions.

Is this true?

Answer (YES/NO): NO